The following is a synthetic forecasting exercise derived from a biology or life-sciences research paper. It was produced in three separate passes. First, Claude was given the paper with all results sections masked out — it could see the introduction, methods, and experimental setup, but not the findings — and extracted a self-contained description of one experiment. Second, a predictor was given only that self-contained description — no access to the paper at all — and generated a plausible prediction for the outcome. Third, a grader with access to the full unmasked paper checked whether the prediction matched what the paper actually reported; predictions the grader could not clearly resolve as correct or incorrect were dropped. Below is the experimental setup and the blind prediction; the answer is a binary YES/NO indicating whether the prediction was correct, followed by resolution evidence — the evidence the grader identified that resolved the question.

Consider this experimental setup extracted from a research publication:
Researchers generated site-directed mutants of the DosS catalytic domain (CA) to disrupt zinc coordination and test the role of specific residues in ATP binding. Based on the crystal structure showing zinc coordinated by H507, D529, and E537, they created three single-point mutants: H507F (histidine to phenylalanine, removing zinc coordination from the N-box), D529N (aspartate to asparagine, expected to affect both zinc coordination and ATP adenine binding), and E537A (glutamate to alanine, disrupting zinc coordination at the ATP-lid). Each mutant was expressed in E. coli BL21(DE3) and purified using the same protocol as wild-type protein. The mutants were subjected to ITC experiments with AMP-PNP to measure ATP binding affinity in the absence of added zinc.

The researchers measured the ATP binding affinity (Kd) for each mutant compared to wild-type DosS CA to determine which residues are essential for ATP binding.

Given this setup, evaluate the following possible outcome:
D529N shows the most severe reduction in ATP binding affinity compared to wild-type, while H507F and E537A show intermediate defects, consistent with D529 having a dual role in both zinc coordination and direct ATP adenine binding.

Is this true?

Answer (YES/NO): NO